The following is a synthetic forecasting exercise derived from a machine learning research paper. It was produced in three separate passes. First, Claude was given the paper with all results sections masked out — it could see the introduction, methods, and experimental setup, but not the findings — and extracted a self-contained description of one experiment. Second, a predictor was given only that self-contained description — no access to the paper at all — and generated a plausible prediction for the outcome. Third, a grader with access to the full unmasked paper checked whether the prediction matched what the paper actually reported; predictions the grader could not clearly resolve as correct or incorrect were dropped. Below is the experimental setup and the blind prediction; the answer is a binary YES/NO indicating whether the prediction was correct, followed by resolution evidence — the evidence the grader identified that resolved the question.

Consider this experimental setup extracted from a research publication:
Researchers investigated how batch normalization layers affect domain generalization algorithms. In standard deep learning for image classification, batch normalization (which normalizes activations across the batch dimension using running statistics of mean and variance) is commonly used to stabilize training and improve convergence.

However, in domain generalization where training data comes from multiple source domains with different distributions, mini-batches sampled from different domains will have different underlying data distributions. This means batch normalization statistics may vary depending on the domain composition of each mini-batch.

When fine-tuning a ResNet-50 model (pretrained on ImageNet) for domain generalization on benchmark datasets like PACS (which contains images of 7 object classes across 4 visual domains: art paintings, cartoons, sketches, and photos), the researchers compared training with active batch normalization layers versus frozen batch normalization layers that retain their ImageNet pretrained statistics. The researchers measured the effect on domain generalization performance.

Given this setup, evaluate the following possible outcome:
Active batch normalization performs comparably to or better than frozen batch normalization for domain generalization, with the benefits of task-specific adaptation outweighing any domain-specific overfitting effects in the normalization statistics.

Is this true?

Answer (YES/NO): NO